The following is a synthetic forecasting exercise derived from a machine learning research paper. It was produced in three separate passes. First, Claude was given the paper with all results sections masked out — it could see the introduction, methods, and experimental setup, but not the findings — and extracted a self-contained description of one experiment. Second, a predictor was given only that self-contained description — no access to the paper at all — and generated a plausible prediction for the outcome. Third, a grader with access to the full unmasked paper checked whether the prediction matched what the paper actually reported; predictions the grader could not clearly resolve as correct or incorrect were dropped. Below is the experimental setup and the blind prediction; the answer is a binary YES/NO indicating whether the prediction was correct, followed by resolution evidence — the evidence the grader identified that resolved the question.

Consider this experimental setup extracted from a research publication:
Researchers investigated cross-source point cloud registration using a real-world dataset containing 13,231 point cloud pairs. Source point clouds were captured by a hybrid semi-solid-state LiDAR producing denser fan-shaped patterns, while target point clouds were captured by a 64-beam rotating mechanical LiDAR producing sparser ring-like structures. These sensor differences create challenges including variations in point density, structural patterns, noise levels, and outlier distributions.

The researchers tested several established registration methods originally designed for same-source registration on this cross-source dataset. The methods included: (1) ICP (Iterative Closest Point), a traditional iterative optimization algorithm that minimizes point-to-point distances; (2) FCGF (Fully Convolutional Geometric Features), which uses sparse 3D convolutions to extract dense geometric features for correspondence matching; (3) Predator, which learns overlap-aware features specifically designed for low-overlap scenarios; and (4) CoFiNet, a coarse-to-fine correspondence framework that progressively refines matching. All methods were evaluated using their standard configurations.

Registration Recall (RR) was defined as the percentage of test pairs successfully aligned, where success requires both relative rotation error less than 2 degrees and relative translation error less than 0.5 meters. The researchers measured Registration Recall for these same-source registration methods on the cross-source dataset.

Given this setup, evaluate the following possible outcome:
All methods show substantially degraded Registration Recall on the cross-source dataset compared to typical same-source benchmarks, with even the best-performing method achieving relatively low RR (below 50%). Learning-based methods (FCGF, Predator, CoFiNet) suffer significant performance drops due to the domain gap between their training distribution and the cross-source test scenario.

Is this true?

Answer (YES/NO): YES